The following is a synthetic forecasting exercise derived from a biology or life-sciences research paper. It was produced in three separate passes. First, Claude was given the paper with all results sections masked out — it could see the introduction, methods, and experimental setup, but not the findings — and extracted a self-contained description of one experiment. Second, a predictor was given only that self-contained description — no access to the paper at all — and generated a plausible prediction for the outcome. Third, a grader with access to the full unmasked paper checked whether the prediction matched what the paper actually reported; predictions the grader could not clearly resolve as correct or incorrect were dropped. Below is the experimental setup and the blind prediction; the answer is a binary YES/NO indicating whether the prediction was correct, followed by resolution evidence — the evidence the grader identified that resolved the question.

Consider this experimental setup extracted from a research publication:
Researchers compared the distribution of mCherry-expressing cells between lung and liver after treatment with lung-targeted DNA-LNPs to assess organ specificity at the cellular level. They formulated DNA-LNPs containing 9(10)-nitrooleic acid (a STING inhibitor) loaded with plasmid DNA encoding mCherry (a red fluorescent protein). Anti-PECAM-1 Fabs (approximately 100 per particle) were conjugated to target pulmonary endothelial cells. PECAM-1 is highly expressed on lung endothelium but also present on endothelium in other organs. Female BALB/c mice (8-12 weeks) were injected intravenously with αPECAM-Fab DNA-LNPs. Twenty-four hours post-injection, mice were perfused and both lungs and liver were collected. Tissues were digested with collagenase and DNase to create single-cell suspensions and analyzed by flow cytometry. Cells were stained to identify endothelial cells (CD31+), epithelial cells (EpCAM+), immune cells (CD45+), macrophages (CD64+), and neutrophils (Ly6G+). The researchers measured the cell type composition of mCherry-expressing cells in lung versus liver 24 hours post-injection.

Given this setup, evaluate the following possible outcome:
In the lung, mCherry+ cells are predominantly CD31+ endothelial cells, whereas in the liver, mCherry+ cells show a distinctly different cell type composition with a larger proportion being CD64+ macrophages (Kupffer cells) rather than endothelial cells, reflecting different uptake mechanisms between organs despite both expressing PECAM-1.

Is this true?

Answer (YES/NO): NO